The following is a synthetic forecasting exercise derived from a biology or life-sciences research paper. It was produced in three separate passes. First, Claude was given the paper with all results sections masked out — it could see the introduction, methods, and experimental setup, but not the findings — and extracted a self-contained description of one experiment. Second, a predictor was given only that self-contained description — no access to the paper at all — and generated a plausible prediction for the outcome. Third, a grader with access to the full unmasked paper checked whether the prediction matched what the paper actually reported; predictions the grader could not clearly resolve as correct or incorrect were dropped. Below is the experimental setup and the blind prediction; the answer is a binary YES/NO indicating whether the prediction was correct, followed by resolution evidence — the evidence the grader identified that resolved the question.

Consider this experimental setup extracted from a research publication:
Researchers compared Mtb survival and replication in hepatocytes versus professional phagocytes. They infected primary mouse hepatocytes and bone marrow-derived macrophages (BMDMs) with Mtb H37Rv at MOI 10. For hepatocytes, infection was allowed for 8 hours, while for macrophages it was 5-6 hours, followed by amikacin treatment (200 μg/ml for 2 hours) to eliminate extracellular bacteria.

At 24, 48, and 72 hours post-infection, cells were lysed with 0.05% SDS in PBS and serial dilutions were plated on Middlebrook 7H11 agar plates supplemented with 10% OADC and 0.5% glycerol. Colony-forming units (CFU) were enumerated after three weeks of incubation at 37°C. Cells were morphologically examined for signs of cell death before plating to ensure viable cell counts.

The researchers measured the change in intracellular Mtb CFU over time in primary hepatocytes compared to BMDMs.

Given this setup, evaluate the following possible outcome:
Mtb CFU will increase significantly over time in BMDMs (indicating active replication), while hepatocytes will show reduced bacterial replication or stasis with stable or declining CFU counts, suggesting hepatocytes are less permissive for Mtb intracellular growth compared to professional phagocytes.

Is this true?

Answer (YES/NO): NO